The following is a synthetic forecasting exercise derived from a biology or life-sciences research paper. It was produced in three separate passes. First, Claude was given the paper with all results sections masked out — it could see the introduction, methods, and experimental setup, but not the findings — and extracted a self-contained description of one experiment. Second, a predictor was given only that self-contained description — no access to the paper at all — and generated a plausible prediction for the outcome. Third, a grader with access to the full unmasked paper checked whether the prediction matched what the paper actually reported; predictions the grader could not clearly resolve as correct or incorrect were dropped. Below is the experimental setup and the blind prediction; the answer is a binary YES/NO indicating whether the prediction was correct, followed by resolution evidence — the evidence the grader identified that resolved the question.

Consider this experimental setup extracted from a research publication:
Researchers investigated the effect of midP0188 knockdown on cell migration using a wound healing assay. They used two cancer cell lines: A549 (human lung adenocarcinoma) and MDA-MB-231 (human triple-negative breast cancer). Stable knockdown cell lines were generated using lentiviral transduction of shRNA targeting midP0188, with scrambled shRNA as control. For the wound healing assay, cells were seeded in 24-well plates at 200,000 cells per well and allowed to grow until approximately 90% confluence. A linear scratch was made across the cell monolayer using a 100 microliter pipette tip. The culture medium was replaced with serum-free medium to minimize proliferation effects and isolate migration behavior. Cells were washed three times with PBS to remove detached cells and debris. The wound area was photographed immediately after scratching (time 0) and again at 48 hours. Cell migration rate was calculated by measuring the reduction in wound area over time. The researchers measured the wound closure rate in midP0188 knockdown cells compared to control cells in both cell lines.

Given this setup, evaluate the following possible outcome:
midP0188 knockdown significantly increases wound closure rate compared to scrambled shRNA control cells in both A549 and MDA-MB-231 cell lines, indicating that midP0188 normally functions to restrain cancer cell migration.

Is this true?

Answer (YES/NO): NO